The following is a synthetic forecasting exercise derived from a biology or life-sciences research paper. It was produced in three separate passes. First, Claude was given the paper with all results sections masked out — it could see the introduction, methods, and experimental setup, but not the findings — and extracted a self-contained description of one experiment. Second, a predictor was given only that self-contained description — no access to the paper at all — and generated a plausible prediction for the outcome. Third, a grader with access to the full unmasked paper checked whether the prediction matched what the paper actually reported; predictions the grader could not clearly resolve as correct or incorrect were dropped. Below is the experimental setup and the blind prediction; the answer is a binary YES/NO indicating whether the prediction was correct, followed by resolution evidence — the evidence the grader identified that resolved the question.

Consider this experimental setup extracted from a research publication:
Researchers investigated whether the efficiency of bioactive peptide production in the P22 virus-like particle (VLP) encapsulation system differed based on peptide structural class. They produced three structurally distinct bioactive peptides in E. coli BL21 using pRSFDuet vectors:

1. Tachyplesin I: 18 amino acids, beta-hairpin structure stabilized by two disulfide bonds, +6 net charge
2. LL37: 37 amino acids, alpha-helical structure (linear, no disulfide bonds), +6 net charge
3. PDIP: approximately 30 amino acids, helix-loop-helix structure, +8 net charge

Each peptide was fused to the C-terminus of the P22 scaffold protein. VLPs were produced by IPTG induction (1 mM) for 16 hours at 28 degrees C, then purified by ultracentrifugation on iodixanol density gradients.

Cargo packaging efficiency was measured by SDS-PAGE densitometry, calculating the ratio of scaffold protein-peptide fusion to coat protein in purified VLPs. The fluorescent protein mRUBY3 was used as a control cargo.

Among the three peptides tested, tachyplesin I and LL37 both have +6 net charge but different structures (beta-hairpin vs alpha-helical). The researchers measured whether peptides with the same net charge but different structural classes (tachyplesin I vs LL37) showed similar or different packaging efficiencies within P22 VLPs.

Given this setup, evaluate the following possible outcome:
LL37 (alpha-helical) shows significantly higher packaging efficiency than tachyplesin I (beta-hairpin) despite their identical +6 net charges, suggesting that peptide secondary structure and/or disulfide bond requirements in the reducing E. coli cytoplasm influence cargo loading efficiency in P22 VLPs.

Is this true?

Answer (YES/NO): NO